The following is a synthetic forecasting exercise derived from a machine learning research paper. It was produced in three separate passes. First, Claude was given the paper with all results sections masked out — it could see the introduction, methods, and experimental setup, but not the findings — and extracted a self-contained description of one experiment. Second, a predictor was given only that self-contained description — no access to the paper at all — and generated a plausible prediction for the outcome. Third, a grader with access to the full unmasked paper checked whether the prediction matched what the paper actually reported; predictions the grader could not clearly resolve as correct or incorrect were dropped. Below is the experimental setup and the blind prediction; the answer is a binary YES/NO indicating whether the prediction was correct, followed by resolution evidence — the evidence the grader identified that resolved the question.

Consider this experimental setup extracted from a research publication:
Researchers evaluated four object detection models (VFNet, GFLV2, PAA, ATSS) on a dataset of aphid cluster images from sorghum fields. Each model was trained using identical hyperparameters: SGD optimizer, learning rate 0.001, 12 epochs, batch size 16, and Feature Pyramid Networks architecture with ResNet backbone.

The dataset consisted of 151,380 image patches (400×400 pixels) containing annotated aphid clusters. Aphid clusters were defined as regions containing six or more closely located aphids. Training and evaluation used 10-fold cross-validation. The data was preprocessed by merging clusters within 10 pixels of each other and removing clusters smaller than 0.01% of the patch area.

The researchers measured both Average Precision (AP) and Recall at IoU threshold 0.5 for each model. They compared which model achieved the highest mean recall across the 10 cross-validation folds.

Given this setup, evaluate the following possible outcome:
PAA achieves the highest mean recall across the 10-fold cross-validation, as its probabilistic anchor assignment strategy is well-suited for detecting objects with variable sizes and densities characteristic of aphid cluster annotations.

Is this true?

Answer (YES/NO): YES